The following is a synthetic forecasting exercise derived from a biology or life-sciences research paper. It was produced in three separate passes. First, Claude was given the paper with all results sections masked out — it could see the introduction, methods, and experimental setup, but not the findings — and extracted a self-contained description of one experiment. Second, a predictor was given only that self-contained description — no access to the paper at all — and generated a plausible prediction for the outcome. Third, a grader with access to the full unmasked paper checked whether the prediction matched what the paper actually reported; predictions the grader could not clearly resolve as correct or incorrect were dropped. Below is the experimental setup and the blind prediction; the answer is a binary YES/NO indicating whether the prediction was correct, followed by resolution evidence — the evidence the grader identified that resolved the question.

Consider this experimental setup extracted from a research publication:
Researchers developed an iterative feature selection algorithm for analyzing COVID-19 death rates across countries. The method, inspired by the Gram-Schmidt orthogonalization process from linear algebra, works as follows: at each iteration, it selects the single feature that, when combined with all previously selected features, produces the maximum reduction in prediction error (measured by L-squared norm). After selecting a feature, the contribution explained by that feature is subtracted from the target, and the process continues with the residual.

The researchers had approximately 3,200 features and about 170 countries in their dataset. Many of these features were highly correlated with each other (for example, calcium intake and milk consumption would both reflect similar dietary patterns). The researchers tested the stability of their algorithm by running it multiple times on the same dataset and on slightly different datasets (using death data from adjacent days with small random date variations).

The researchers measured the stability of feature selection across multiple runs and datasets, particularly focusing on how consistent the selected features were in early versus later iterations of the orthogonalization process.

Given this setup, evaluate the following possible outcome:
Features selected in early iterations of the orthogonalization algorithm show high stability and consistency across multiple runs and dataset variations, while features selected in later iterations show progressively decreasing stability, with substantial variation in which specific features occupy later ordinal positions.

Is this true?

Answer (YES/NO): YES